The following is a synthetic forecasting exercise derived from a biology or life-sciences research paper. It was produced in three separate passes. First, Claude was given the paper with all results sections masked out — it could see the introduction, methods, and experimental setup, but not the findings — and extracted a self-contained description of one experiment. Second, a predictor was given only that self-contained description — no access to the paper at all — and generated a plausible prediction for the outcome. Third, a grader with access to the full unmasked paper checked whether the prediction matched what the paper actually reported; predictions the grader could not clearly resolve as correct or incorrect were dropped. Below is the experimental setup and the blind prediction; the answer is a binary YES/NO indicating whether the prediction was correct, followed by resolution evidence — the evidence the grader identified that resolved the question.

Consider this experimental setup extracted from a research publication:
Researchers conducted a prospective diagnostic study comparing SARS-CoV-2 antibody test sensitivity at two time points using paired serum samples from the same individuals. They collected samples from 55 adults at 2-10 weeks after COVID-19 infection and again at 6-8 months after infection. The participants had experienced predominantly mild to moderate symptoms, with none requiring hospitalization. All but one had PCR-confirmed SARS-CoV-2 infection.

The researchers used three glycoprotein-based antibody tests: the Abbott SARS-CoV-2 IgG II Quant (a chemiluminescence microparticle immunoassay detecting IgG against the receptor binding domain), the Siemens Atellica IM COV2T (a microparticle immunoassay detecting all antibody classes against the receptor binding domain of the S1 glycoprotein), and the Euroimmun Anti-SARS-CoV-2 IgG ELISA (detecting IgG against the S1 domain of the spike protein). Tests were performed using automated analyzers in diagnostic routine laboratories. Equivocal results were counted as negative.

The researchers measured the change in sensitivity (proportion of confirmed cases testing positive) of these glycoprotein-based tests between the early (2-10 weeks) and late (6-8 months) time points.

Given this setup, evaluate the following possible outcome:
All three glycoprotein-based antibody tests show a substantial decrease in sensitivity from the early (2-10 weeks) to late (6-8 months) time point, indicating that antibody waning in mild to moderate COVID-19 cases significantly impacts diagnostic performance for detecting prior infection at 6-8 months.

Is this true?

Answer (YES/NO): NO